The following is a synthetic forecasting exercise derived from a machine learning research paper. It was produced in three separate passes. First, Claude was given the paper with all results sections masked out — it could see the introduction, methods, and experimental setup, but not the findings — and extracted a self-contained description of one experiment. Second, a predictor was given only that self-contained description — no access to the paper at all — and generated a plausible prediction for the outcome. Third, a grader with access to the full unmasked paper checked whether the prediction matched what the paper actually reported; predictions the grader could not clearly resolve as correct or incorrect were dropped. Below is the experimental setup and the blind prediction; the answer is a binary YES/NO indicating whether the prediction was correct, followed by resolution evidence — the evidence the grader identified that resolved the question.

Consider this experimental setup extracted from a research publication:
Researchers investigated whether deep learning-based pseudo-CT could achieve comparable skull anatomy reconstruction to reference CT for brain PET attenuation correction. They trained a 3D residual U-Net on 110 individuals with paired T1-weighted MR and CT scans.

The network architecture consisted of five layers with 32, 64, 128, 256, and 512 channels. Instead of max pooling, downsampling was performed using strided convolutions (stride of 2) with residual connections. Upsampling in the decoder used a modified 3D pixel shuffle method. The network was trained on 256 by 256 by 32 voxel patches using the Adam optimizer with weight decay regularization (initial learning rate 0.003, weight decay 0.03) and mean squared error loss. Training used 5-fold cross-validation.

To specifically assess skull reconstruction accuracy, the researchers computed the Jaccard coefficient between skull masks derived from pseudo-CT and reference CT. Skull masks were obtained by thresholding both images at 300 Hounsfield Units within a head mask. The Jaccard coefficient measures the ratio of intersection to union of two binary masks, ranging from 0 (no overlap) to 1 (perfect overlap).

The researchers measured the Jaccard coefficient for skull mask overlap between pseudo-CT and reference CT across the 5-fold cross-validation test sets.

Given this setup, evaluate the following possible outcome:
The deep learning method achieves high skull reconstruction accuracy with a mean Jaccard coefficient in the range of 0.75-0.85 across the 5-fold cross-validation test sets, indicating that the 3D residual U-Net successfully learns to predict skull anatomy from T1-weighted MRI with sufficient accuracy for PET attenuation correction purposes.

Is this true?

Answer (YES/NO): NO